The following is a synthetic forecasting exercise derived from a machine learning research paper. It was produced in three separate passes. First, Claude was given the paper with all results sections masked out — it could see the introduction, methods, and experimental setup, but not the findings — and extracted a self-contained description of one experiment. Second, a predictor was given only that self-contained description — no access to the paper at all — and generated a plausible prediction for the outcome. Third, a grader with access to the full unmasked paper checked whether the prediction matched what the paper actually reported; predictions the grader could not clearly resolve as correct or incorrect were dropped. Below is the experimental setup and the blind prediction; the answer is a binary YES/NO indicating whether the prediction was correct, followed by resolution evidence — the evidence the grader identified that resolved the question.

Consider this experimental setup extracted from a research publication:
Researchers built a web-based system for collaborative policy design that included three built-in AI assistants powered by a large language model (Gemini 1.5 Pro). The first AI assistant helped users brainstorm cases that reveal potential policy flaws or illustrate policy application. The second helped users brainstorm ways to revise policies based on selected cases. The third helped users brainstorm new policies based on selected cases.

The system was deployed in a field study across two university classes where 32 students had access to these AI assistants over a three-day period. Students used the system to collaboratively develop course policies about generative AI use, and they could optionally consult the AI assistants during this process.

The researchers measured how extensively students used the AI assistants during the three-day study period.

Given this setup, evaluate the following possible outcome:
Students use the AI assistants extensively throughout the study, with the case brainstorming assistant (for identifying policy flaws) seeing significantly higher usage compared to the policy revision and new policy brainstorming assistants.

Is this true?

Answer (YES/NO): NO